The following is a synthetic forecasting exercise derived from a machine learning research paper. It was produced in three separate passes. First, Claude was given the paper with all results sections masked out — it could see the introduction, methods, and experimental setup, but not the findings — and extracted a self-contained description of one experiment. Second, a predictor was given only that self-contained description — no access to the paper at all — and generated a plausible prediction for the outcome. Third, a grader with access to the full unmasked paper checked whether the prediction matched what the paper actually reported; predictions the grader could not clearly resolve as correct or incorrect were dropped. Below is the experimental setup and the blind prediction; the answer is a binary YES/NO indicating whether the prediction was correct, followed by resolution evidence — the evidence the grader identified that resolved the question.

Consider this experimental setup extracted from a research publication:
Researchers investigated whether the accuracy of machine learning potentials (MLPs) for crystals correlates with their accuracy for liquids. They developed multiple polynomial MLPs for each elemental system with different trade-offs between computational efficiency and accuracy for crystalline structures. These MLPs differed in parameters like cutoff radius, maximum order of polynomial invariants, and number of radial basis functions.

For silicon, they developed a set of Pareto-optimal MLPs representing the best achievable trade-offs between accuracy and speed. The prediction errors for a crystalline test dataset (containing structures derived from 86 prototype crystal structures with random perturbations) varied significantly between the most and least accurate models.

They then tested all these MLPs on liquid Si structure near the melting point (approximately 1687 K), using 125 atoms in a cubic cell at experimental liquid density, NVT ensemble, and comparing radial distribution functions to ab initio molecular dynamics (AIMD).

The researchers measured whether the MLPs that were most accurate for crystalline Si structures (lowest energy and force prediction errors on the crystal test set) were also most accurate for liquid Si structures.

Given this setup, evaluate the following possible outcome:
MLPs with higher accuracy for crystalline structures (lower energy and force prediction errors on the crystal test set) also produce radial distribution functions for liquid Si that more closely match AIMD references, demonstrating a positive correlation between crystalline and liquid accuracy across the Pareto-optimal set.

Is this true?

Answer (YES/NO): YES